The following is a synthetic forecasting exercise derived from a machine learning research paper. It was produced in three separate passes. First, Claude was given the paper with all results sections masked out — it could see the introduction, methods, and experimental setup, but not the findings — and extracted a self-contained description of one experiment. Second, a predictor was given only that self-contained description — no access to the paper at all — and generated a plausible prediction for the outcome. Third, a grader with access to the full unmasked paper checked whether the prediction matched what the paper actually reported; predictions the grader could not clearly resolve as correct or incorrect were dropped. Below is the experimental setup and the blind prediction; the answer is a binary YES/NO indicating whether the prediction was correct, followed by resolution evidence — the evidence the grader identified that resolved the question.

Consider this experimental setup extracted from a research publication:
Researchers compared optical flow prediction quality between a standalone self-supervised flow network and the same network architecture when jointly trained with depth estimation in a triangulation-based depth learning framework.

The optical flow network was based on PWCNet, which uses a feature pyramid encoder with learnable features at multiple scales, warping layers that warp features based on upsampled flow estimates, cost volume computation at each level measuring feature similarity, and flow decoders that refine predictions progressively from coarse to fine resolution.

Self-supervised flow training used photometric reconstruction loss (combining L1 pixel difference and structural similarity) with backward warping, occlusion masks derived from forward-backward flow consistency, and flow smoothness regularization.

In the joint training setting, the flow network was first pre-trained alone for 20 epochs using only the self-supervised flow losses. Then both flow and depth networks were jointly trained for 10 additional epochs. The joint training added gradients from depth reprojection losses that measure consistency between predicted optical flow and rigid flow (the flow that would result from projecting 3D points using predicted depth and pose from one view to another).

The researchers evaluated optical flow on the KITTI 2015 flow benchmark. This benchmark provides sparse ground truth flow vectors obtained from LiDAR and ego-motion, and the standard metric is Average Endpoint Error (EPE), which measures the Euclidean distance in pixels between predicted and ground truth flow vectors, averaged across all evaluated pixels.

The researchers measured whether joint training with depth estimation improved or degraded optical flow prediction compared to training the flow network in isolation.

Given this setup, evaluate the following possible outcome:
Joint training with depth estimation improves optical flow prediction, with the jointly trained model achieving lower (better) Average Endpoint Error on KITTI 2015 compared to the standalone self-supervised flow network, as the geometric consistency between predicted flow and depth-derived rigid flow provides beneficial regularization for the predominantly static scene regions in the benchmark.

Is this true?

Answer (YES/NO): YES